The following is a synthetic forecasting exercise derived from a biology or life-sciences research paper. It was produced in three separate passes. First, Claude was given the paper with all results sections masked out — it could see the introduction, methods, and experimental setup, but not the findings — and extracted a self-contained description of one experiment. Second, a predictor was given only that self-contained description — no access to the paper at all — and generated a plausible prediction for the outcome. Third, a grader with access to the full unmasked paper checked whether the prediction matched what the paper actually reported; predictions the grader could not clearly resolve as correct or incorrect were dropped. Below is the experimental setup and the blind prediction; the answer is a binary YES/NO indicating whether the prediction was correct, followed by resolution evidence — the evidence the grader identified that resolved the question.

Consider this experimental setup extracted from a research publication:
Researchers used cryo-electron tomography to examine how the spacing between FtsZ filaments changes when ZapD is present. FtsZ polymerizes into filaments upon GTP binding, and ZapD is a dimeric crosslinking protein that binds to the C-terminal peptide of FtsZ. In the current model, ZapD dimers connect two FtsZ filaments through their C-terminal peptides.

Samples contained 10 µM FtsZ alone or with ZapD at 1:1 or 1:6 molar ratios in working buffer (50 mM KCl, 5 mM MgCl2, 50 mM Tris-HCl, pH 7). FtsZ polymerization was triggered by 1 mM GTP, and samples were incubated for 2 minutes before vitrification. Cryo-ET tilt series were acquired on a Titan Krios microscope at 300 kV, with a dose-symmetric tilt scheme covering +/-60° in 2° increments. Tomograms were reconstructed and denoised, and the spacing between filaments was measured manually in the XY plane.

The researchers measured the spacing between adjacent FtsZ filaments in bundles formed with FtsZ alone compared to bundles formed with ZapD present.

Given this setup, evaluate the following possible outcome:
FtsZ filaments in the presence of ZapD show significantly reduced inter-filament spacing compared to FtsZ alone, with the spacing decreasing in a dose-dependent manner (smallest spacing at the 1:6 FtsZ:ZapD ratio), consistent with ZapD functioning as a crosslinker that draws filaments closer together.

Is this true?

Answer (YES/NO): NO